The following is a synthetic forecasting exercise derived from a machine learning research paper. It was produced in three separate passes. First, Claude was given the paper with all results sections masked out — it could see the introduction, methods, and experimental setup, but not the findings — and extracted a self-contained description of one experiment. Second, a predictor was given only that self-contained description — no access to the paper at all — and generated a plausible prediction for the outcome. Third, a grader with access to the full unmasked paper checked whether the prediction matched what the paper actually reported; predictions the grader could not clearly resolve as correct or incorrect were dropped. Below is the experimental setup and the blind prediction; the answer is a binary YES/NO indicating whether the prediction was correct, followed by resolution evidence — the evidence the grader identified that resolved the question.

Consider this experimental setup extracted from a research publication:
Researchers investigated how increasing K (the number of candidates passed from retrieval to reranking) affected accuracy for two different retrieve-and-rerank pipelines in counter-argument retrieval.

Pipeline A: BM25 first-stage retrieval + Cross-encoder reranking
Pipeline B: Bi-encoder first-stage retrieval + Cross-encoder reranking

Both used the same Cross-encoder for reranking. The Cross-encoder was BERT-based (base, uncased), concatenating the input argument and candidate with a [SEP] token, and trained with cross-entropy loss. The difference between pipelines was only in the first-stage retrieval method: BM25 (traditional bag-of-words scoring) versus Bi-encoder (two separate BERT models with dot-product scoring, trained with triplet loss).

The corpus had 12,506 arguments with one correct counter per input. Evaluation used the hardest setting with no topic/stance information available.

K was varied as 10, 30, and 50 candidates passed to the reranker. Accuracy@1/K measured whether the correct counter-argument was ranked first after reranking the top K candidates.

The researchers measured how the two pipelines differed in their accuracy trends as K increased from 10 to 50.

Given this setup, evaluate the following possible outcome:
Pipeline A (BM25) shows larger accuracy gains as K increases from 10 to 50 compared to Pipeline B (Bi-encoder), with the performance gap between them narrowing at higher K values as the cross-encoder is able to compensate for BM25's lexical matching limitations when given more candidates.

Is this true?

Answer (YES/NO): NO